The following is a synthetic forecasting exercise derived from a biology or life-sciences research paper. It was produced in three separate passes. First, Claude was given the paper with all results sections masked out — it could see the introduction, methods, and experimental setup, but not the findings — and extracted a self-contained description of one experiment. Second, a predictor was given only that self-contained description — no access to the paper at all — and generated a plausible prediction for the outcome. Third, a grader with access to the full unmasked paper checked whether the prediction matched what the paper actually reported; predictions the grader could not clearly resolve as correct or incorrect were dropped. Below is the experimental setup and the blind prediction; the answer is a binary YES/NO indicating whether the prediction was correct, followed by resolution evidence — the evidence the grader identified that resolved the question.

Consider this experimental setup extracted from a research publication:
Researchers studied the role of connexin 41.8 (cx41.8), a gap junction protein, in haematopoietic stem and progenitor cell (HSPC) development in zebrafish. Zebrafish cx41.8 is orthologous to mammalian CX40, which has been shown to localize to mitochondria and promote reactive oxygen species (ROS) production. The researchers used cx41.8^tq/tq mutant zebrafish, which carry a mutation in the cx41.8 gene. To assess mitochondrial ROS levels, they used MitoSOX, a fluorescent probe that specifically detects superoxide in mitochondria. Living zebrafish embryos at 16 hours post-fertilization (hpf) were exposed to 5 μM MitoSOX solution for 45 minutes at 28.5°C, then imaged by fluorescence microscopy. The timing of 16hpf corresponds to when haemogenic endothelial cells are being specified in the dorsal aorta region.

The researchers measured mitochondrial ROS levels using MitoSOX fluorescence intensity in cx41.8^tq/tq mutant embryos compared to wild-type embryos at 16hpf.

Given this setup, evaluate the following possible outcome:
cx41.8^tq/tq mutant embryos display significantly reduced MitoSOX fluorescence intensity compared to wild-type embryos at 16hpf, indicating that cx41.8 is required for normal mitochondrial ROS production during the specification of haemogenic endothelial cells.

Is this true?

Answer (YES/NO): YES